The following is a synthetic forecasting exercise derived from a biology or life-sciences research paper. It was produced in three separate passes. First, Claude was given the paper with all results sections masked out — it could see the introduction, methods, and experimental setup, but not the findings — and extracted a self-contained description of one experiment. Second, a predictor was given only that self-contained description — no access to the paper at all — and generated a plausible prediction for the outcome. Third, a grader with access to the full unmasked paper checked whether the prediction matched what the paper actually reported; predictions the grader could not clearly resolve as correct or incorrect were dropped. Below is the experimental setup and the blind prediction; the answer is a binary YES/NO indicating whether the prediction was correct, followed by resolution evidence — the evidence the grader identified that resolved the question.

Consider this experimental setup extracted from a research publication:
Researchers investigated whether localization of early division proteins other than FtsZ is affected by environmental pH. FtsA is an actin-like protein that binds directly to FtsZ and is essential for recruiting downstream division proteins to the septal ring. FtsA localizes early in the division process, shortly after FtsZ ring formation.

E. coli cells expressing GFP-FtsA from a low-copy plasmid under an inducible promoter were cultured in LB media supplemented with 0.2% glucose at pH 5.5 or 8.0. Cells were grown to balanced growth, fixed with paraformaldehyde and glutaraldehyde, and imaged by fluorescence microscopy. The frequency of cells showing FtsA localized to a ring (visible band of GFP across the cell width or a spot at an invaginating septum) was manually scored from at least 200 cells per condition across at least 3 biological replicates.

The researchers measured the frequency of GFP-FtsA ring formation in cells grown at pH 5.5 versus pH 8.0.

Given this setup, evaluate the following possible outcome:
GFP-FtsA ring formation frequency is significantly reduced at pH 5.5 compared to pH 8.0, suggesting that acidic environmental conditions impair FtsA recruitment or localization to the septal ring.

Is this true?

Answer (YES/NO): NO